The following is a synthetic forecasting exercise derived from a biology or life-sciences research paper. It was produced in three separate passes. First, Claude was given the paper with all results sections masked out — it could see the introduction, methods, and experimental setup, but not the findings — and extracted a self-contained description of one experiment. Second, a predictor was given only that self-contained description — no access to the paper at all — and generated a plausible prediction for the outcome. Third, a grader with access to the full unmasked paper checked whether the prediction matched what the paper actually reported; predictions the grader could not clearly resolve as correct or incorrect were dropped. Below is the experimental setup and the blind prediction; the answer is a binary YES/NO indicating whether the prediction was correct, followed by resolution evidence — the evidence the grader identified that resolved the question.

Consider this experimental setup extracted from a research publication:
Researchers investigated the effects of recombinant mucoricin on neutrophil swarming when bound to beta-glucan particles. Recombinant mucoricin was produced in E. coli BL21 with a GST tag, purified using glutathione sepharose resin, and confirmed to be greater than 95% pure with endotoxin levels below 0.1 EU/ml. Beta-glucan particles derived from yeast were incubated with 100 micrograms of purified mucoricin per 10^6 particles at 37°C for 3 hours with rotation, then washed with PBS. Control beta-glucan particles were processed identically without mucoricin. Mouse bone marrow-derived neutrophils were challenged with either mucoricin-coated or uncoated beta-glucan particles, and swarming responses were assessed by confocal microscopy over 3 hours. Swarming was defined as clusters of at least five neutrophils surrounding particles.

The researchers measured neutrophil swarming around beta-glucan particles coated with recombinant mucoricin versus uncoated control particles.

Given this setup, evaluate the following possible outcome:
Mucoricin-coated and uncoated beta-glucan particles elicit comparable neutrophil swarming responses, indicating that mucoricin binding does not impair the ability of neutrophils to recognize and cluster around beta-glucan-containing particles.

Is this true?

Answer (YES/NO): NO